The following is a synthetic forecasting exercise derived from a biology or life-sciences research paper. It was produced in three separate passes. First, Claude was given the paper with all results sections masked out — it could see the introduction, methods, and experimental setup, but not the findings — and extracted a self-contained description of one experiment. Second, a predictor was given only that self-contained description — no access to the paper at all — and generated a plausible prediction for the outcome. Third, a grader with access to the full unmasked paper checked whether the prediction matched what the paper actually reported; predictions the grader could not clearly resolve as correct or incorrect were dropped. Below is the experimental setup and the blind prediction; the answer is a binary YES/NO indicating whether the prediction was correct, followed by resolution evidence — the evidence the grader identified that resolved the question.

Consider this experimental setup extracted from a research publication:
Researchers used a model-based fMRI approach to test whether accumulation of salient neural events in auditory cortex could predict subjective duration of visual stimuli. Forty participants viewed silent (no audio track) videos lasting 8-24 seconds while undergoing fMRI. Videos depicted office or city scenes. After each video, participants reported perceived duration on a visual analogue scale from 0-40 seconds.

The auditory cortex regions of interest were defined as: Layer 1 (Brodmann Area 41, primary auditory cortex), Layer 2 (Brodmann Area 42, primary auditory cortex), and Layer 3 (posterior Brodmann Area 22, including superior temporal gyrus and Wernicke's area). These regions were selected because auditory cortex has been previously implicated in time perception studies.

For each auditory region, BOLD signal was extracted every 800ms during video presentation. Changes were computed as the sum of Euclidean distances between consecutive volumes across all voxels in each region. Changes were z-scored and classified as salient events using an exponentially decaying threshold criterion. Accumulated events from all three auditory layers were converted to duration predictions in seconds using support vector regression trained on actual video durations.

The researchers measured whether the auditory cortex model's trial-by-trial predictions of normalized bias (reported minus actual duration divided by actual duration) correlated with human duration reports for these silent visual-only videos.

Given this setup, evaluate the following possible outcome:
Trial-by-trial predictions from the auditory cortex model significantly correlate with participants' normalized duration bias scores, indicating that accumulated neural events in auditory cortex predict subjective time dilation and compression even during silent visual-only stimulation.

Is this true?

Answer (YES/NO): NO